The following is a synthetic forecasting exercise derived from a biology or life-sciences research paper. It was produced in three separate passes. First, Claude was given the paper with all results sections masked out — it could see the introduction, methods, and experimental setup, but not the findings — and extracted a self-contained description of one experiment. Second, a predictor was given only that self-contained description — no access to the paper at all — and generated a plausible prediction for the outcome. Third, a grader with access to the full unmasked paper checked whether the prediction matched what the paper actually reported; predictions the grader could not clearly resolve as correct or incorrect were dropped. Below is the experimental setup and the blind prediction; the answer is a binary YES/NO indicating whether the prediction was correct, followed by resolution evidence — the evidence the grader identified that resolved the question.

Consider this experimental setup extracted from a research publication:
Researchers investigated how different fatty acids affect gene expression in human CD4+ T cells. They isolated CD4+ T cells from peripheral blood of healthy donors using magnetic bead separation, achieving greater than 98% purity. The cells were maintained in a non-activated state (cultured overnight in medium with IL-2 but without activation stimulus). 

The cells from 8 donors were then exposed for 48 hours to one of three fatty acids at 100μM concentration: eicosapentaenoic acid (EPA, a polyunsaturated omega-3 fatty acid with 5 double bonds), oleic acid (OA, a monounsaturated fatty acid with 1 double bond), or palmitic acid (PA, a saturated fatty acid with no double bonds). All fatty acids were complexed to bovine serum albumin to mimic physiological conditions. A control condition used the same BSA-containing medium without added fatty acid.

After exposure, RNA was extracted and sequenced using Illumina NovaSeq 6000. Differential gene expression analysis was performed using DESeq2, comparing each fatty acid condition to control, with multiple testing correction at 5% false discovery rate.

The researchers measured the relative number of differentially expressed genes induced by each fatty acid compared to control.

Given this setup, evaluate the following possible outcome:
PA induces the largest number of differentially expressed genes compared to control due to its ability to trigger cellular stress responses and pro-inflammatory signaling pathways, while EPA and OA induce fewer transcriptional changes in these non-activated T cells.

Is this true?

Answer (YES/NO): NO